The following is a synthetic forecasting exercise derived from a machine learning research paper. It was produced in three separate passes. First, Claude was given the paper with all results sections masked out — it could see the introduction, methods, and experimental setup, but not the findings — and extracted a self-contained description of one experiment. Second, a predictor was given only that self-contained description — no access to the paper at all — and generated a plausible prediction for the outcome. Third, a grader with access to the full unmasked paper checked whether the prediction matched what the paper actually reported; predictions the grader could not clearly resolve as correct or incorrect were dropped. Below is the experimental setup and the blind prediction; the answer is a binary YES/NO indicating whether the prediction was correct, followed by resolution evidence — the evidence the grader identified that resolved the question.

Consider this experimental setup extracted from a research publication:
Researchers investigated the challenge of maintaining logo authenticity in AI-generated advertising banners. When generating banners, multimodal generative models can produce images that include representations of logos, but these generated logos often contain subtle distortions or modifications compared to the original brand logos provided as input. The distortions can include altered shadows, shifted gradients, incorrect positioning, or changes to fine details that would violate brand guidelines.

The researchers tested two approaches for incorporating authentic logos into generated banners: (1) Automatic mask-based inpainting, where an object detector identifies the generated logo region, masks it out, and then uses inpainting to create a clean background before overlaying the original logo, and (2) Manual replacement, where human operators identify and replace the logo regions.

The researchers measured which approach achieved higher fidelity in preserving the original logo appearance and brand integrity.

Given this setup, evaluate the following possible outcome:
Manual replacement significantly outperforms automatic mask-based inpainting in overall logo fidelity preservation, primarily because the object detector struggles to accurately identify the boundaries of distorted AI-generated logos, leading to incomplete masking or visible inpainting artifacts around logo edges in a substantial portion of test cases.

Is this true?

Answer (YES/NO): NO